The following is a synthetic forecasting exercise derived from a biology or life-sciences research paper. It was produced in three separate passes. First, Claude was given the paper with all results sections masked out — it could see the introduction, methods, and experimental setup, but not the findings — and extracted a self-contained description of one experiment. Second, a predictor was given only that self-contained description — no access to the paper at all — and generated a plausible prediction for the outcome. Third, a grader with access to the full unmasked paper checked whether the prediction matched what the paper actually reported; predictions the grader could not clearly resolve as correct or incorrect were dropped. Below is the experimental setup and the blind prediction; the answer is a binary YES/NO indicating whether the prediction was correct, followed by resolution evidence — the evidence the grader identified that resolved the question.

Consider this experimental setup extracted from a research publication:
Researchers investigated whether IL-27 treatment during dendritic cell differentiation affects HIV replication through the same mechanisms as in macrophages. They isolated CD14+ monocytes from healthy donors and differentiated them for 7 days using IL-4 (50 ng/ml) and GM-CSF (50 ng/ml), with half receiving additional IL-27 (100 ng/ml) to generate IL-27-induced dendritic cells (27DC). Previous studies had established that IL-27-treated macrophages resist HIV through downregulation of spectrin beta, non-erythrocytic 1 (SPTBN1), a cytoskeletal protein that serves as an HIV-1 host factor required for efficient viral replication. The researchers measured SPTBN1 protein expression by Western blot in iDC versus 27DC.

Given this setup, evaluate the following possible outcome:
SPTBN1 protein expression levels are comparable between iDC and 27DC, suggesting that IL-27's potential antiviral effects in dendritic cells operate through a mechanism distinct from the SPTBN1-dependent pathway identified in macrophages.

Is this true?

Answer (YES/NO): YES